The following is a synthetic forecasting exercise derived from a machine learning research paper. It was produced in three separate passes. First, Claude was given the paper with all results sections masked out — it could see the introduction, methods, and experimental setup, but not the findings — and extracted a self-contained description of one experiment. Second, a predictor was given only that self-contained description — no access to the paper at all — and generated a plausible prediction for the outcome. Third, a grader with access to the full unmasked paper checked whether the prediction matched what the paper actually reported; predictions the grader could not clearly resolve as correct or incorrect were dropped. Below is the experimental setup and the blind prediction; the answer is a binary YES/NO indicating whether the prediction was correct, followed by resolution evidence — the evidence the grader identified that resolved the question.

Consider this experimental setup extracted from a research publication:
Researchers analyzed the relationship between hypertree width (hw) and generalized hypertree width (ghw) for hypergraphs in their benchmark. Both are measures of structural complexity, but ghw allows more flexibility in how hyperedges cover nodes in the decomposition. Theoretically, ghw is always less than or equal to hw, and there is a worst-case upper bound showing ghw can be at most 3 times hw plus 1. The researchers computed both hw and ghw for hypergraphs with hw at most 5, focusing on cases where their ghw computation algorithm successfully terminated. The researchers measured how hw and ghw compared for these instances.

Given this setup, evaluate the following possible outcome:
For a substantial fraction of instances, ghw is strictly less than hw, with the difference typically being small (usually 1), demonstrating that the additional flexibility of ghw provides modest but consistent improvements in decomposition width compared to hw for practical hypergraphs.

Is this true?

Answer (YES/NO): NO